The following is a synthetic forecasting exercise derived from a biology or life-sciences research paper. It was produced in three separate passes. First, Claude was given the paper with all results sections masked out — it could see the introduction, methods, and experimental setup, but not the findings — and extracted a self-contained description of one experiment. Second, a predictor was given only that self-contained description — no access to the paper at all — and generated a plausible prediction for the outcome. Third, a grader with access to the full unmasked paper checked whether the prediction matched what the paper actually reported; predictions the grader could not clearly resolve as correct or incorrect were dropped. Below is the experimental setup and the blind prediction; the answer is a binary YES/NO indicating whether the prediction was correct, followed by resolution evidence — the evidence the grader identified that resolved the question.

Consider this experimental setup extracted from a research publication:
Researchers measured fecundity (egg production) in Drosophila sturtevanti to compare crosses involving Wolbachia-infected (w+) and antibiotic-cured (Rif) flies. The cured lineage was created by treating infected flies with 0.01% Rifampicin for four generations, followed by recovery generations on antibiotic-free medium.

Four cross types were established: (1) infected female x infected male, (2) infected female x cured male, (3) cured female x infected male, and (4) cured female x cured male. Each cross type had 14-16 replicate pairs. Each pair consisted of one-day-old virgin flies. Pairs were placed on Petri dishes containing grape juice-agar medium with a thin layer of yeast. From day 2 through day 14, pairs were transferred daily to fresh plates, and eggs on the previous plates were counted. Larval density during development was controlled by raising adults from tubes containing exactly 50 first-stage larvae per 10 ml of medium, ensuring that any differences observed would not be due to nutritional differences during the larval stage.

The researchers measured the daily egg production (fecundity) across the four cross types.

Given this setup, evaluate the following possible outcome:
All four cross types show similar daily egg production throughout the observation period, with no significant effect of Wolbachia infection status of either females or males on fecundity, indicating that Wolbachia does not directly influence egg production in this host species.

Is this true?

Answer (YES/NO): NO